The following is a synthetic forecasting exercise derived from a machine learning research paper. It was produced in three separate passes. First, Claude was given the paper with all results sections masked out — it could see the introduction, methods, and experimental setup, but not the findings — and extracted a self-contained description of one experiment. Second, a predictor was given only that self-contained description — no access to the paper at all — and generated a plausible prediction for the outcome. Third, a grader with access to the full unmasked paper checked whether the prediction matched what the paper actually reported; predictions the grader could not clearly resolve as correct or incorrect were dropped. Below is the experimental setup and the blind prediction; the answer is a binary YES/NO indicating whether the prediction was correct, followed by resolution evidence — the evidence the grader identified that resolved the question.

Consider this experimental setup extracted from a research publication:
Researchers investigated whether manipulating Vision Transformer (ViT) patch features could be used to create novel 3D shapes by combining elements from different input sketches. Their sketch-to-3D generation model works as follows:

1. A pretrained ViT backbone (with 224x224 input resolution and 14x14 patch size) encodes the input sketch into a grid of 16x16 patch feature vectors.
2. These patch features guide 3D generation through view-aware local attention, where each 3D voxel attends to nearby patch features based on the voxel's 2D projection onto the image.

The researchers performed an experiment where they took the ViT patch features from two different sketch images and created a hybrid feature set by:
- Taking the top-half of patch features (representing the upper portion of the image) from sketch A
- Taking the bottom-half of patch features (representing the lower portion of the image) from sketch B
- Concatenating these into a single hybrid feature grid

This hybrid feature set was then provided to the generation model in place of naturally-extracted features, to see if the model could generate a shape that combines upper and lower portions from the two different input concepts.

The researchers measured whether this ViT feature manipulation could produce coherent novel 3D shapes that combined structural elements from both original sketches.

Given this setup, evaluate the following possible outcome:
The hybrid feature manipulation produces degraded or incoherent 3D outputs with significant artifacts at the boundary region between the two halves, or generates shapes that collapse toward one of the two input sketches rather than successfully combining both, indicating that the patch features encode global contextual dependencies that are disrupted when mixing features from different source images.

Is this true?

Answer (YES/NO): NO